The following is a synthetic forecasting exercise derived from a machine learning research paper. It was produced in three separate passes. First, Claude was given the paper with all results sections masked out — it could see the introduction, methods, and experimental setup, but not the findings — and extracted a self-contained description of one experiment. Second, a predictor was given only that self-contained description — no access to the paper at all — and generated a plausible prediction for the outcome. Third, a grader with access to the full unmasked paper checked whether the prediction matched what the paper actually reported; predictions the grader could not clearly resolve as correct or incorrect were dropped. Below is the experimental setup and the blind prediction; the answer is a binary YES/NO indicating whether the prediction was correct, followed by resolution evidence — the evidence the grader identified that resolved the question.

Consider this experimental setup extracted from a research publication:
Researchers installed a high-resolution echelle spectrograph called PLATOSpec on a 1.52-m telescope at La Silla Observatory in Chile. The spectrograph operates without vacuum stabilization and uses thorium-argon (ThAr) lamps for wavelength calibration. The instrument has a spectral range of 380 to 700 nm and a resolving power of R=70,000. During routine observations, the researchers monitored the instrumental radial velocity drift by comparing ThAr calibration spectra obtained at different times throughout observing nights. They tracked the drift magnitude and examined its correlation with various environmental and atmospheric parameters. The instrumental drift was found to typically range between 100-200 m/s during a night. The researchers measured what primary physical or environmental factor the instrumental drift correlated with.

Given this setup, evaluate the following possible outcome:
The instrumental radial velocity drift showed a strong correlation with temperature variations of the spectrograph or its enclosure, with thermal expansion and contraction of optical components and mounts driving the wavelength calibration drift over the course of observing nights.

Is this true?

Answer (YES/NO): NO